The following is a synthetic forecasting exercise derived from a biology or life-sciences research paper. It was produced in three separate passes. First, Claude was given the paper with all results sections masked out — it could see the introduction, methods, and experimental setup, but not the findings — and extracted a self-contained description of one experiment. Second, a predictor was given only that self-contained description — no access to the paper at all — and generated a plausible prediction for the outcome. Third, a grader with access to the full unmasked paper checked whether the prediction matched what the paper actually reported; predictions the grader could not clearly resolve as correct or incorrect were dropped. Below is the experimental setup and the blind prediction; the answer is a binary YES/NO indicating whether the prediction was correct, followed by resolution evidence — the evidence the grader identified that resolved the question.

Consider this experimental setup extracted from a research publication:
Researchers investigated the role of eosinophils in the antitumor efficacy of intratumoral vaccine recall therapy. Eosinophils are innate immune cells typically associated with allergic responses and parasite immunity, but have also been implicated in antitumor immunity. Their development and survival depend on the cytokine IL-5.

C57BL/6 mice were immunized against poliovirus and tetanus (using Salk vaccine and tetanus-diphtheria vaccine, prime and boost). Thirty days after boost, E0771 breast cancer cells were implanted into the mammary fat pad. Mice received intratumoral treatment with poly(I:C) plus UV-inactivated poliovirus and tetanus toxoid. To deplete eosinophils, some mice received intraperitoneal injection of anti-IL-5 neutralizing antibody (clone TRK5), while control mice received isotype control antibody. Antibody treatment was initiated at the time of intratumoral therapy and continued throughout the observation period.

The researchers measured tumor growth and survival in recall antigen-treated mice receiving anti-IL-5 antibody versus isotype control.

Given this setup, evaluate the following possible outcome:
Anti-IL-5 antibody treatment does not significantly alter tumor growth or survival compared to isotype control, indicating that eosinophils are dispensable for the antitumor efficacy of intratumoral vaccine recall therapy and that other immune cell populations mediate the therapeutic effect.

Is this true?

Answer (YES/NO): NO